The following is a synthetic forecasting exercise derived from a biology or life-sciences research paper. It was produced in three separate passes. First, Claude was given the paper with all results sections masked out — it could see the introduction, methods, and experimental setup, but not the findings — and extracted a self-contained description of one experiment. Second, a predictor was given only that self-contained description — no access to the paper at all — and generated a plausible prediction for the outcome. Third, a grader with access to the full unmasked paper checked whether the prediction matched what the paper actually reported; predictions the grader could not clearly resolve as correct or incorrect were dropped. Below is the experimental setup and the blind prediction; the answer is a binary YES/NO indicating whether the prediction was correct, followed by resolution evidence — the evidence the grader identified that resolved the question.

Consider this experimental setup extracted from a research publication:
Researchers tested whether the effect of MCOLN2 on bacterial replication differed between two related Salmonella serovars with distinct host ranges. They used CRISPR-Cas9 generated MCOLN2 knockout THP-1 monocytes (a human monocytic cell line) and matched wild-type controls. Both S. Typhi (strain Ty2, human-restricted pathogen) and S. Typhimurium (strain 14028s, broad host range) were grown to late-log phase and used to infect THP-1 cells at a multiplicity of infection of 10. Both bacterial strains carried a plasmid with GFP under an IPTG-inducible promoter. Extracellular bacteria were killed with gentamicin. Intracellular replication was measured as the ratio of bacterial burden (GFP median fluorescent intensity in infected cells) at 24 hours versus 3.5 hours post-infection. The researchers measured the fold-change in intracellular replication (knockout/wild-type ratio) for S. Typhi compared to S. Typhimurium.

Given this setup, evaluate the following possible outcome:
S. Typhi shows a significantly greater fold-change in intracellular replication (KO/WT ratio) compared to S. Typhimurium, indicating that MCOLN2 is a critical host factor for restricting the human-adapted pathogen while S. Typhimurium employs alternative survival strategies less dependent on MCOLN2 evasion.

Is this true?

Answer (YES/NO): YES